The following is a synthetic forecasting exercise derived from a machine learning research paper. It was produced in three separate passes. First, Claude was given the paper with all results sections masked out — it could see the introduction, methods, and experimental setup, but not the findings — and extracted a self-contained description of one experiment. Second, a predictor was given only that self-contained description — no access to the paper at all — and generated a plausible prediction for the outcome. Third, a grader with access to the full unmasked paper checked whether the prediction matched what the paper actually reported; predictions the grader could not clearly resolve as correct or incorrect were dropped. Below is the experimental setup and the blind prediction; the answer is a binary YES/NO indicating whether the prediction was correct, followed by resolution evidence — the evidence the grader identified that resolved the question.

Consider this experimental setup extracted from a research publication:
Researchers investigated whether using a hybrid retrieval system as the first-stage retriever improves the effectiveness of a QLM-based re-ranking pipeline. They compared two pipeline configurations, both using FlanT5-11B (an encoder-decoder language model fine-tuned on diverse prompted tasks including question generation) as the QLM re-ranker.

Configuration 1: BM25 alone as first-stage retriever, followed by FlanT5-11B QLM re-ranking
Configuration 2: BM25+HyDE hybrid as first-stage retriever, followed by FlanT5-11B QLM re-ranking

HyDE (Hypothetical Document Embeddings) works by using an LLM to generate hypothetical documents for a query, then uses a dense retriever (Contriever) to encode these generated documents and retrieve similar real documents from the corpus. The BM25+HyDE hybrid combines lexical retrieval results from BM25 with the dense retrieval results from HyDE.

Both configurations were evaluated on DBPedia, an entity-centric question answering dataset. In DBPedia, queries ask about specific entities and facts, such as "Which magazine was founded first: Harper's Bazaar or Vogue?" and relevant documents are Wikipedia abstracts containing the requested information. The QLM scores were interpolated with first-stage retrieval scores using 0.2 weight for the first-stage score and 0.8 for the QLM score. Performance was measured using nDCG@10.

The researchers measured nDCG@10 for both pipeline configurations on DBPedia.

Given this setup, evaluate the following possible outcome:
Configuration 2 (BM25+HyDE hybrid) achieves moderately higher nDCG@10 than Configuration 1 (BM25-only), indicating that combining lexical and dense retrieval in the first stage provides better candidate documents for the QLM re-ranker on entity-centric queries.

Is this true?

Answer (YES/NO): YES